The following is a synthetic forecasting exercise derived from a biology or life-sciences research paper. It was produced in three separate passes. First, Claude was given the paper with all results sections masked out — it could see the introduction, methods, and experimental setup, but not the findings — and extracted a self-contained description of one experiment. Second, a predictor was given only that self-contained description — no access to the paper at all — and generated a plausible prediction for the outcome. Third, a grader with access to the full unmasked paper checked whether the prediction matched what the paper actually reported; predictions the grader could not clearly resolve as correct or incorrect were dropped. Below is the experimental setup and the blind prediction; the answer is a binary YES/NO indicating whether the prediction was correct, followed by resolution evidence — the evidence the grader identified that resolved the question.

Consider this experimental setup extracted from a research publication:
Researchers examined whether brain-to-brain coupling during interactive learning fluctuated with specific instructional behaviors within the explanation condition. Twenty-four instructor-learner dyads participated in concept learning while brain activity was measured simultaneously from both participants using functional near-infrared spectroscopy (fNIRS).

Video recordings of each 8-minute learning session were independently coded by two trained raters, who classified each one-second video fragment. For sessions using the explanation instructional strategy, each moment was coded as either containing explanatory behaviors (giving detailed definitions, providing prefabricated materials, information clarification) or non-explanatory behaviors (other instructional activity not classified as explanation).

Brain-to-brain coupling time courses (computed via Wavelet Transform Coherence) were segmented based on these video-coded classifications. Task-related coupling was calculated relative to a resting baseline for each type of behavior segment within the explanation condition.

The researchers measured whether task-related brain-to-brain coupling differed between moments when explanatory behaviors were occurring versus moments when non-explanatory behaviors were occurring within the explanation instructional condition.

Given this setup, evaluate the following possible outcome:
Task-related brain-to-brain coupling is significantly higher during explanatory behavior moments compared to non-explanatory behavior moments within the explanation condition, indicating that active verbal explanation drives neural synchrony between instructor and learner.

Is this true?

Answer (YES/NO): NO